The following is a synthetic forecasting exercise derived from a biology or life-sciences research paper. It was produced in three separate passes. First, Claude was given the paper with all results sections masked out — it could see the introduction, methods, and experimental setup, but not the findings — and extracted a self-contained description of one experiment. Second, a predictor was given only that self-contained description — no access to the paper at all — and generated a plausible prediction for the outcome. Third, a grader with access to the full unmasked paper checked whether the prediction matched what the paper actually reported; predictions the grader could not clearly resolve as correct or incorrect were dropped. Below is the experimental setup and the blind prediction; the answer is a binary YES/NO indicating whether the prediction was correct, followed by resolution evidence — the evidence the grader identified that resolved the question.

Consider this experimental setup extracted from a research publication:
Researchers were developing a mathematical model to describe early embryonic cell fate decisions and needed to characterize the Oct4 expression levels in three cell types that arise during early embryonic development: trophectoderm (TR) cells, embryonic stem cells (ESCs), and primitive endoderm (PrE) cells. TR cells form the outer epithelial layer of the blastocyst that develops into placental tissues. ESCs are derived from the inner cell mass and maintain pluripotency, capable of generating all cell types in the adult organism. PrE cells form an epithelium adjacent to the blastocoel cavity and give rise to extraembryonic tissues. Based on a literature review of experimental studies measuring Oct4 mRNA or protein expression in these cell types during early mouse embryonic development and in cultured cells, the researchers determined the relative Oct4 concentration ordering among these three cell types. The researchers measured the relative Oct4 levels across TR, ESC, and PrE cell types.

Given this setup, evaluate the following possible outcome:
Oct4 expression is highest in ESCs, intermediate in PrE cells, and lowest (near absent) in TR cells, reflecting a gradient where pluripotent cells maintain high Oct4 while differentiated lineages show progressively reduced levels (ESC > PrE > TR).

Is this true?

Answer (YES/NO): NO